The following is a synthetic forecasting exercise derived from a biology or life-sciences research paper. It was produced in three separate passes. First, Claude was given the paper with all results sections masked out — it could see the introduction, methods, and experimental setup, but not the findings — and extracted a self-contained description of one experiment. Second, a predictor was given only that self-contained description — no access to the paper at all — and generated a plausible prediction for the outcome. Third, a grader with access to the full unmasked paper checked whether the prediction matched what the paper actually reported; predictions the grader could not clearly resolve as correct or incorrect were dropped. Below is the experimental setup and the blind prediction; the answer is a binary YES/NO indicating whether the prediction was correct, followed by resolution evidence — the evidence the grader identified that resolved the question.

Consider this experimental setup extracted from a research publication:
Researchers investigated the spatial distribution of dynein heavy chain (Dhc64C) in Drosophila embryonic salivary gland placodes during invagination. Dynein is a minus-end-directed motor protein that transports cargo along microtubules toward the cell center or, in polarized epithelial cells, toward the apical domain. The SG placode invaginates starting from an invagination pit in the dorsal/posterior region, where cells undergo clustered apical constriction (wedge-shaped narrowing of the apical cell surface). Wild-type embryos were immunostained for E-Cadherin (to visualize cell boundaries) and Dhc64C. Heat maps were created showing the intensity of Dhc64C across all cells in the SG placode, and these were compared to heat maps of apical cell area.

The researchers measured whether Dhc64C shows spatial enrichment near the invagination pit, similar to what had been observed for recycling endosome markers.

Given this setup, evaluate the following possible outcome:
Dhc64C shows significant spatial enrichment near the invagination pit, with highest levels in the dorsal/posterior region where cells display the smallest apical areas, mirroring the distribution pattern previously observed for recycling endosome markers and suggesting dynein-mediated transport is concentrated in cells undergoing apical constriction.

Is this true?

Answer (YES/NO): YES